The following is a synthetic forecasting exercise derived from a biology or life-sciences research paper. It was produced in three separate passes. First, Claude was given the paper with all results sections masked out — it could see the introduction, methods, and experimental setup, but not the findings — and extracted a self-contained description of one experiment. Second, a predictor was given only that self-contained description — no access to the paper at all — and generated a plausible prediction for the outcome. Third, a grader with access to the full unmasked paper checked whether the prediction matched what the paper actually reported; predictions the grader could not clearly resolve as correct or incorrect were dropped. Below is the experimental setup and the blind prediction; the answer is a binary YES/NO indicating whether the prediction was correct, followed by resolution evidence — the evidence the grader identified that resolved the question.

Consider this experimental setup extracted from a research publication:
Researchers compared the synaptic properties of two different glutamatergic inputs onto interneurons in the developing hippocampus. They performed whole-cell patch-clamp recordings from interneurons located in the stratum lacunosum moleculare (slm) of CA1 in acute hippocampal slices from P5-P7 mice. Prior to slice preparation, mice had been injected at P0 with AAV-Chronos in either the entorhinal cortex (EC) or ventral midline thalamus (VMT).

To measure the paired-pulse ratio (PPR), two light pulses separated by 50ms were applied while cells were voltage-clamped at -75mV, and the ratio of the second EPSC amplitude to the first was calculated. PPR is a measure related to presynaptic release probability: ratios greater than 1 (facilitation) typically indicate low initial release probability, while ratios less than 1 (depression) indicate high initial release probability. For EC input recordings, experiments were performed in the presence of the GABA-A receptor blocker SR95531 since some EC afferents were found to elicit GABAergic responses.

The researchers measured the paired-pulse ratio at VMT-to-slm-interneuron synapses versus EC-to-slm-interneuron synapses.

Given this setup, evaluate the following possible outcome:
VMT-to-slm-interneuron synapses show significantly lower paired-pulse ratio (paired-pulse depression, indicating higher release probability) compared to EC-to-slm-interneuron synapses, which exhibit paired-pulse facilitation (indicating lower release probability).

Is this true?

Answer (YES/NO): NO